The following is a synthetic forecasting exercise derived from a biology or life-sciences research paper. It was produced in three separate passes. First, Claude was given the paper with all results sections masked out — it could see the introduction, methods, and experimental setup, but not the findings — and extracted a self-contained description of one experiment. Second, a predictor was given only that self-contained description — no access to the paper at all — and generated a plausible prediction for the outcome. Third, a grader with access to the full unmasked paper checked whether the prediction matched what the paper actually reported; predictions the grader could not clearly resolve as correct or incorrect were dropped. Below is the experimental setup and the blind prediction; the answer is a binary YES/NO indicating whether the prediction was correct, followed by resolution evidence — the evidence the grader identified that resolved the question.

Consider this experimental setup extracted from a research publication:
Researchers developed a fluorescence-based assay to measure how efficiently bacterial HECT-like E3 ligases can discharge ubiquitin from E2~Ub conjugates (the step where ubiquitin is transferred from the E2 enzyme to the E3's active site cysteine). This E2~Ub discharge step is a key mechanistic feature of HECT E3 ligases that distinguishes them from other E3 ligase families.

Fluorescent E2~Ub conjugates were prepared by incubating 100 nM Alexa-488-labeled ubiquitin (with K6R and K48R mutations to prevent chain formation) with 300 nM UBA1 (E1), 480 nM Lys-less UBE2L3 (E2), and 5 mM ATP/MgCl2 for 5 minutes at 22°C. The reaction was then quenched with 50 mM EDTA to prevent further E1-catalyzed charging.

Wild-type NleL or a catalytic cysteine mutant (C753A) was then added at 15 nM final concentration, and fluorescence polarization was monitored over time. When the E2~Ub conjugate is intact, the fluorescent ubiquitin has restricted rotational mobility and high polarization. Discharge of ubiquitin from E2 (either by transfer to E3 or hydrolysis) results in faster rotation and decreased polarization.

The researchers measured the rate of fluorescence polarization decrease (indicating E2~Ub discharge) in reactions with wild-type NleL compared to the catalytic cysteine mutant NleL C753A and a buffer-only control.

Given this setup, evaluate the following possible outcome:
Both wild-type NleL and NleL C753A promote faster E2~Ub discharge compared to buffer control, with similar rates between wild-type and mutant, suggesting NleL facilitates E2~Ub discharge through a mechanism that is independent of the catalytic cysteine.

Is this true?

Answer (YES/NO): NO